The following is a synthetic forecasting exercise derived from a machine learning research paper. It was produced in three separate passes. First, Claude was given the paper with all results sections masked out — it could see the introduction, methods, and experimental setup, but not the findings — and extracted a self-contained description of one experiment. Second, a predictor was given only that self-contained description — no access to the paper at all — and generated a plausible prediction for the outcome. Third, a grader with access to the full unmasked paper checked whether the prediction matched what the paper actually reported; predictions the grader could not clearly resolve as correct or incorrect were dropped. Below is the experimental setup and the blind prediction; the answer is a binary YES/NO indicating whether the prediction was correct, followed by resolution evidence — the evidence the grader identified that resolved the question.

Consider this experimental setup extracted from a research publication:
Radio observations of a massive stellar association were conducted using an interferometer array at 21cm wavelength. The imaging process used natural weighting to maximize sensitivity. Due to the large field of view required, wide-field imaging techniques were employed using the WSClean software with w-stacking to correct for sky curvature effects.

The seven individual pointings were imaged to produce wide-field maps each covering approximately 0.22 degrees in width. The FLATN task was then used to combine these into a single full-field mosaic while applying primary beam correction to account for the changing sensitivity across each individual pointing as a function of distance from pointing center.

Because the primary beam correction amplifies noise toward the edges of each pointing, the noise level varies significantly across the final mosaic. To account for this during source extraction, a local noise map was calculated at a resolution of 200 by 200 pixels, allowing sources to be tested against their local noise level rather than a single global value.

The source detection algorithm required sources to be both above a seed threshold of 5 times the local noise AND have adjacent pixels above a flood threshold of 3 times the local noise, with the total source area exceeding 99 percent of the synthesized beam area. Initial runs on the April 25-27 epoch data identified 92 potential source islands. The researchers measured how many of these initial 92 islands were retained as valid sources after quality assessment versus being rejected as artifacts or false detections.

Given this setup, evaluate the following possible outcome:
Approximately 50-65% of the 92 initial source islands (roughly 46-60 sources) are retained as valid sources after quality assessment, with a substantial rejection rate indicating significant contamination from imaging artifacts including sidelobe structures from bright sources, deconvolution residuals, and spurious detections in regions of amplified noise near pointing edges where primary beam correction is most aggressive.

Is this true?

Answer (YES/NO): NO